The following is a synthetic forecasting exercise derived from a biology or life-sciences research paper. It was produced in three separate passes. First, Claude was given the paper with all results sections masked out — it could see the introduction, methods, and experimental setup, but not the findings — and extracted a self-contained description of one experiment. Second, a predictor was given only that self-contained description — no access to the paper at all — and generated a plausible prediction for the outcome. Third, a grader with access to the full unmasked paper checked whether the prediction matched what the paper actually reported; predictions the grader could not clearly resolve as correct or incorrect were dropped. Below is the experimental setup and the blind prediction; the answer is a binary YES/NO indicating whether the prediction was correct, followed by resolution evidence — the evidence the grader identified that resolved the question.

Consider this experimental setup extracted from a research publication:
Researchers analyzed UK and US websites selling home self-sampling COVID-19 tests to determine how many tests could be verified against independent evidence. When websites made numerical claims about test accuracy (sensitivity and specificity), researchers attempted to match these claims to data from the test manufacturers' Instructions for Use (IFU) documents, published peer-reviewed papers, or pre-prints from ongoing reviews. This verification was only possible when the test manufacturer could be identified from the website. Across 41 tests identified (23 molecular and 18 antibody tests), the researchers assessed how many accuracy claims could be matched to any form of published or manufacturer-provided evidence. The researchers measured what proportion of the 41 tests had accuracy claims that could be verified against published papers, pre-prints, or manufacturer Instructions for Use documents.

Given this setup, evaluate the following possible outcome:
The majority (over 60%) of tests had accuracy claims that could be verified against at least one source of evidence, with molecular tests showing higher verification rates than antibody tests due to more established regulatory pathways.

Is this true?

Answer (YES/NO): NO